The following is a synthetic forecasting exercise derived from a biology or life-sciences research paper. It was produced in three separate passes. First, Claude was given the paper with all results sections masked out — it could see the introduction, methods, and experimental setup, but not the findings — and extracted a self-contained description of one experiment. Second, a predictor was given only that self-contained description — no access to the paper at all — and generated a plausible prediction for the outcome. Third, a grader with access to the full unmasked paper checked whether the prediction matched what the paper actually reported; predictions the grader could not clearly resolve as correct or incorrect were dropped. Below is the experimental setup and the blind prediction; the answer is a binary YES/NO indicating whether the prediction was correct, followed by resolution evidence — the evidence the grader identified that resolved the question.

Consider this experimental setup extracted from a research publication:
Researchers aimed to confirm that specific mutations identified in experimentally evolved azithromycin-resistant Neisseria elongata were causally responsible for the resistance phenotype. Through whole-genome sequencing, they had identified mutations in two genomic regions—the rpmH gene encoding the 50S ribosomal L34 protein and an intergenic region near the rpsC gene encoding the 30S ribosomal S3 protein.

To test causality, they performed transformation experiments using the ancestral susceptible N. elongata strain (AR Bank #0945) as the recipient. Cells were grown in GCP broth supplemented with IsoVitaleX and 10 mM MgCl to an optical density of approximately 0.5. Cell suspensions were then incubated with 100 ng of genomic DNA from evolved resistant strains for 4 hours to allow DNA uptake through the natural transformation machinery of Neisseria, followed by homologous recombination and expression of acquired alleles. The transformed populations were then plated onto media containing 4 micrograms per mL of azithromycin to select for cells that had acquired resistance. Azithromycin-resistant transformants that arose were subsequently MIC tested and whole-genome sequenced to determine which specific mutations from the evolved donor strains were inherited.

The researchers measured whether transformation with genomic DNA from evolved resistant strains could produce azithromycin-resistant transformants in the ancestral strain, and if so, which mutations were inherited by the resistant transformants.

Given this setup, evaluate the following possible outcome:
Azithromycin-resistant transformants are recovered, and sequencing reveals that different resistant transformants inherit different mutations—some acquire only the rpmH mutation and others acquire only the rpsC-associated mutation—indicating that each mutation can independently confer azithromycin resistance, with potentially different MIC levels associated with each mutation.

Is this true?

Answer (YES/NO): YES